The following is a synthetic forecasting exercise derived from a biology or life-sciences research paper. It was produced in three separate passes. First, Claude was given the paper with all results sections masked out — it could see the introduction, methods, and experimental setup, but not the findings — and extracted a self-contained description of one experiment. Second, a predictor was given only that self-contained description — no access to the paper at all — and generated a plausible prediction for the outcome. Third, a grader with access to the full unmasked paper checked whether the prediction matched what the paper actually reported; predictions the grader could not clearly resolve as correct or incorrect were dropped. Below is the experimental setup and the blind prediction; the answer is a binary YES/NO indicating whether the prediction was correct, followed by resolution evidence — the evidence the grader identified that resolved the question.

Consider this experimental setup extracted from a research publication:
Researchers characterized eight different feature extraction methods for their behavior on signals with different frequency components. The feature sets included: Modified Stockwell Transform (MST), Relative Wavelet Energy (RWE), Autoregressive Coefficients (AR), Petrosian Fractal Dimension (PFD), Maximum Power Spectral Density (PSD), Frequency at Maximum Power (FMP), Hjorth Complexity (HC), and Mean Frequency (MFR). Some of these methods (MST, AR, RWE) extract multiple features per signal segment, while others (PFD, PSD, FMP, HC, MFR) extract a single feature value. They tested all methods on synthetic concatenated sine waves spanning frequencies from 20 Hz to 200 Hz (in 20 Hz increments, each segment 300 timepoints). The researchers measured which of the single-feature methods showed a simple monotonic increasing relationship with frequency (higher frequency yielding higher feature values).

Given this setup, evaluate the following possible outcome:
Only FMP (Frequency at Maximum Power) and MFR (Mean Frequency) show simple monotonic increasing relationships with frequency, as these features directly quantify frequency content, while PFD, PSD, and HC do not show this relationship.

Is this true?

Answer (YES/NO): YES